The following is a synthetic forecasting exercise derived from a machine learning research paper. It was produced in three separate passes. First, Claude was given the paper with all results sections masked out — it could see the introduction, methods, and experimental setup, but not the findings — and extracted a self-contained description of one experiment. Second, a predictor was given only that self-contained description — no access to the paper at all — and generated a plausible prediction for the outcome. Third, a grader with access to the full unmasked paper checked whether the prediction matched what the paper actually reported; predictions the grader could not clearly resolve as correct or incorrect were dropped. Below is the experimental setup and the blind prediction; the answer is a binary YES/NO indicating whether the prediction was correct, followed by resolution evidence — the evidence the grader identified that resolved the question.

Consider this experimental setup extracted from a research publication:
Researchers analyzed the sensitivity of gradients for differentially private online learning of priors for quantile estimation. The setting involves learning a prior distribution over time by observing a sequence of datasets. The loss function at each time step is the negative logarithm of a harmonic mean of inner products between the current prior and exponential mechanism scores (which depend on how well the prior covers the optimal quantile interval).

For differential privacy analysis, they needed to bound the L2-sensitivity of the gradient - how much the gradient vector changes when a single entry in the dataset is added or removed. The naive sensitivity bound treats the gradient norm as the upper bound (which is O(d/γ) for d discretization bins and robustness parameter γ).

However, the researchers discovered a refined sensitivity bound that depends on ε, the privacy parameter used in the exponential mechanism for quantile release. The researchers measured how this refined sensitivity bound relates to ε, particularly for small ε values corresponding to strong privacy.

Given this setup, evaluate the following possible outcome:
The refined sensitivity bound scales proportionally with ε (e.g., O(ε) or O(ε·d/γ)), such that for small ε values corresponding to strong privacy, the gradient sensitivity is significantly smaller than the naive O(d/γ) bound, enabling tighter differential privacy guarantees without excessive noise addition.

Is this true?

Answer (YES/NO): YES